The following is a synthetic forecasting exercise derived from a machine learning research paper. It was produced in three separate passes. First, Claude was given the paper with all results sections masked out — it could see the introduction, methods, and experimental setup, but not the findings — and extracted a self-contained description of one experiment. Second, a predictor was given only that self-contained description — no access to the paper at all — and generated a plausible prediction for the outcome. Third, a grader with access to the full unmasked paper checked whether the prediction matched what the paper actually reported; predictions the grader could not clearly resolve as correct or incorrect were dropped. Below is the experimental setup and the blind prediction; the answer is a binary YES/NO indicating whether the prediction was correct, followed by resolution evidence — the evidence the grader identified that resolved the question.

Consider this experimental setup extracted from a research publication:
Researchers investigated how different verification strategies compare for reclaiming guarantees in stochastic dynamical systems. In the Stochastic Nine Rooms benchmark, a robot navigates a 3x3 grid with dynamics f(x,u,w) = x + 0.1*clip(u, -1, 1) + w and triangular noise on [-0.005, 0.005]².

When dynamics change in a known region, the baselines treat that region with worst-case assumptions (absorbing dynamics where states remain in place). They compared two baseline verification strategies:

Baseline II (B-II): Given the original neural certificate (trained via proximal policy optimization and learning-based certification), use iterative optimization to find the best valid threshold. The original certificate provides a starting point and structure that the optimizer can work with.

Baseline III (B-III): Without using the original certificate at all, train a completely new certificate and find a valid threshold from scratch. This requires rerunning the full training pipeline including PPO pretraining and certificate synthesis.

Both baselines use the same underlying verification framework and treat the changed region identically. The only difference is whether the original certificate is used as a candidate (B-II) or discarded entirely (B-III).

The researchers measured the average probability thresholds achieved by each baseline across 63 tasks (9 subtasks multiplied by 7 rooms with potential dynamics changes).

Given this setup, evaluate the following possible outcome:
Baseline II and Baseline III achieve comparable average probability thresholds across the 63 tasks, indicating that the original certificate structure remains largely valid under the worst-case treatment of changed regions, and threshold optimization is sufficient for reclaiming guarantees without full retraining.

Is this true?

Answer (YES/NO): NO